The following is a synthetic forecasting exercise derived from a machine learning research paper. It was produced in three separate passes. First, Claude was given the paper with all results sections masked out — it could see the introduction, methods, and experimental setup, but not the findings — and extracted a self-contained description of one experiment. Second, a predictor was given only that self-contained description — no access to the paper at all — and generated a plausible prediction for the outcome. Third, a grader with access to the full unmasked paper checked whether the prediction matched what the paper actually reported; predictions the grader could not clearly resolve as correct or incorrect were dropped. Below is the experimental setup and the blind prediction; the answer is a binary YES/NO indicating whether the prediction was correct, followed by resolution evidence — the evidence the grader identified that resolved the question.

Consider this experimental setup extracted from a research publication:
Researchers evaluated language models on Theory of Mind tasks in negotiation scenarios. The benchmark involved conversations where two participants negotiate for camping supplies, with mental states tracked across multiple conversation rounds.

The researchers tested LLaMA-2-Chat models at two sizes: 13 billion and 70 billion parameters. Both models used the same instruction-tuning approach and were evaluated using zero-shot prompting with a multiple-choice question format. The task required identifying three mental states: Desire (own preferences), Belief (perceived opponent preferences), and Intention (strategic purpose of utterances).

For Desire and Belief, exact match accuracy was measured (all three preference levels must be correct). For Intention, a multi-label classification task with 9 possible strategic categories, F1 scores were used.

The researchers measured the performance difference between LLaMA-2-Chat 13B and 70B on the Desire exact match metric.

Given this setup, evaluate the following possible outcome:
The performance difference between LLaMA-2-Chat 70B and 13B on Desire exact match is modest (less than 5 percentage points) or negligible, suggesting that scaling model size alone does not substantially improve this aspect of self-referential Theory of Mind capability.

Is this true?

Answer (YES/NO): NO